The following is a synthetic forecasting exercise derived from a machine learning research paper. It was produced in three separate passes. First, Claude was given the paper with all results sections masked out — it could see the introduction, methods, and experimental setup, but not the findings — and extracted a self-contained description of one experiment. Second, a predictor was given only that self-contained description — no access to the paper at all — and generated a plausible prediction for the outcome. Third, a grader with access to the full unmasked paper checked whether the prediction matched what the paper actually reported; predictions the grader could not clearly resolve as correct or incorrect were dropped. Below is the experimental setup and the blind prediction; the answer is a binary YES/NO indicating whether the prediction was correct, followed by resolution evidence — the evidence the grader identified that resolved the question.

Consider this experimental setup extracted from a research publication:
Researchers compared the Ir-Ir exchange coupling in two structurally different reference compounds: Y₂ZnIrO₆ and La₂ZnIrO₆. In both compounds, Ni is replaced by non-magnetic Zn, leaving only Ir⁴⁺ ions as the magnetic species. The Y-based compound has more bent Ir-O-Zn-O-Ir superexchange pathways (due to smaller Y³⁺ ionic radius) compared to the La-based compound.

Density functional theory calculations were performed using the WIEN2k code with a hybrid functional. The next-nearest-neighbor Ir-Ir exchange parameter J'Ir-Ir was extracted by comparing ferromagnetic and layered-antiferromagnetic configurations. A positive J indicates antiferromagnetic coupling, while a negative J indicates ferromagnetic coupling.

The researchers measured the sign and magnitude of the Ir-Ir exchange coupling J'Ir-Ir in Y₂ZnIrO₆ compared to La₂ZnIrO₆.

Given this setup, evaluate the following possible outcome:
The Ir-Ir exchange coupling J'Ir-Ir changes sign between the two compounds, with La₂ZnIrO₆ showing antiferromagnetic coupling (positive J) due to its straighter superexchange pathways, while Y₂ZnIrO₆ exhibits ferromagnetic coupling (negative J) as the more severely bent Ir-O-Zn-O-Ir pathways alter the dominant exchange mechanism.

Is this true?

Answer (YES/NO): NO